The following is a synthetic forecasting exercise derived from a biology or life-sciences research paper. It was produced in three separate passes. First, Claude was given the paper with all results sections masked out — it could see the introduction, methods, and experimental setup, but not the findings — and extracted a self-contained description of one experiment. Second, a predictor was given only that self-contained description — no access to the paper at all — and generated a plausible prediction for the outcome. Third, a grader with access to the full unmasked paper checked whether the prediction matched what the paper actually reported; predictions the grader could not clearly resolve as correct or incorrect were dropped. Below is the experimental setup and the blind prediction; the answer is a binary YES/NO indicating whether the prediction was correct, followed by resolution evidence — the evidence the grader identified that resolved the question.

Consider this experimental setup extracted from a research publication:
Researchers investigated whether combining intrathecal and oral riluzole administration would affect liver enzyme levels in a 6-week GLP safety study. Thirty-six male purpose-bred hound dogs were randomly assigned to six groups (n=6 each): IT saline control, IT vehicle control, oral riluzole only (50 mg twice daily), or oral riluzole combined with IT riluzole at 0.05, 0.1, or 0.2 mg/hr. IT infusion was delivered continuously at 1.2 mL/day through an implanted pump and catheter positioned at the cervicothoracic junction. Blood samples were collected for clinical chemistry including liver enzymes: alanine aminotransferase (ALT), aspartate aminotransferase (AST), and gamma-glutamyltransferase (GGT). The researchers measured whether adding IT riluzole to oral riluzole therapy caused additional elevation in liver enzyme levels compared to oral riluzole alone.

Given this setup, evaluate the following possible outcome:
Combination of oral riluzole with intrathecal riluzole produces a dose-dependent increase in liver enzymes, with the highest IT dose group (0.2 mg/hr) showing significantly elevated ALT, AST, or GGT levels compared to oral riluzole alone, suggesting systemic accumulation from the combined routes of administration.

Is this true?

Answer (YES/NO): NO